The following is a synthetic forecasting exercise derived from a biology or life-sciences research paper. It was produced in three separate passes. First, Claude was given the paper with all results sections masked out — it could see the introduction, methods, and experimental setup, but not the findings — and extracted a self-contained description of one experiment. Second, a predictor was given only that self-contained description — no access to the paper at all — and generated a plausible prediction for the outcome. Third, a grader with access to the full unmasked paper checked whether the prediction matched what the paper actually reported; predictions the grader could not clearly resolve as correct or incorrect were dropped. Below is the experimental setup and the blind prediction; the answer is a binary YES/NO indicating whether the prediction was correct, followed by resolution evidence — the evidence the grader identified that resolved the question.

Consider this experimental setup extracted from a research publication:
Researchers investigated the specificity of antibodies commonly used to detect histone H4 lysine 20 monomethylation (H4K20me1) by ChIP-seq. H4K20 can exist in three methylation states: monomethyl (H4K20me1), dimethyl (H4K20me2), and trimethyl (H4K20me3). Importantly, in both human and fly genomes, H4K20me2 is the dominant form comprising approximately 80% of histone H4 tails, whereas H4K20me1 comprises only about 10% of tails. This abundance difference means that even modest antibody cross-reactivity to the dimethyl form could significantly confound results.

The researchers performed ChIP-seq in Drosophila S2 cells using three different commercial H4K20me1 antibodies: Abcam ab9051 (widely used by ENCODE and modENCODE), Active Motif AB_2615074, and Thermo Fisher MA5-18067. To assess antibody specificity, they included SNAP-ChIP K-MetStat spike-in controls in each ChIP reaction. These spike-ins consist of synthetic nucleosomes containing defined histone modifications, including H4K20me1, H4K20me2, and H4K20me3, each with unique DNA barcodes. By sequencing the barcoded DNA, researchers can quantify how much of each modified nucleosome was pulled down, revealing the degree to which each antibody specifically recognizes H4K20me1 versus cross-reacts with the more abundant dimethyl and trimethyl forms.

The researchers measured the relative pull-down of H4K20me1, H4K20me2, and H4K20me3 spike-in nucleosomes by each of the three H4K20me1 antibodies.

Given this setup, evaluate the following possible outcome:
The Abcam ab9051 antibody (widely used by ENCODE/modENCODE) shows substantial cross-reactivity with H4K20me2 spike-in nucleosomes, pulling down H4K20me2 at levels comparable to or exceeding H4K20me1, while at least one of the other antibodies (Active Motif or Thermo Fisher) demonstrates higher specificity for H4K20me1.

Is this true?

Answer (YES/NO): NO